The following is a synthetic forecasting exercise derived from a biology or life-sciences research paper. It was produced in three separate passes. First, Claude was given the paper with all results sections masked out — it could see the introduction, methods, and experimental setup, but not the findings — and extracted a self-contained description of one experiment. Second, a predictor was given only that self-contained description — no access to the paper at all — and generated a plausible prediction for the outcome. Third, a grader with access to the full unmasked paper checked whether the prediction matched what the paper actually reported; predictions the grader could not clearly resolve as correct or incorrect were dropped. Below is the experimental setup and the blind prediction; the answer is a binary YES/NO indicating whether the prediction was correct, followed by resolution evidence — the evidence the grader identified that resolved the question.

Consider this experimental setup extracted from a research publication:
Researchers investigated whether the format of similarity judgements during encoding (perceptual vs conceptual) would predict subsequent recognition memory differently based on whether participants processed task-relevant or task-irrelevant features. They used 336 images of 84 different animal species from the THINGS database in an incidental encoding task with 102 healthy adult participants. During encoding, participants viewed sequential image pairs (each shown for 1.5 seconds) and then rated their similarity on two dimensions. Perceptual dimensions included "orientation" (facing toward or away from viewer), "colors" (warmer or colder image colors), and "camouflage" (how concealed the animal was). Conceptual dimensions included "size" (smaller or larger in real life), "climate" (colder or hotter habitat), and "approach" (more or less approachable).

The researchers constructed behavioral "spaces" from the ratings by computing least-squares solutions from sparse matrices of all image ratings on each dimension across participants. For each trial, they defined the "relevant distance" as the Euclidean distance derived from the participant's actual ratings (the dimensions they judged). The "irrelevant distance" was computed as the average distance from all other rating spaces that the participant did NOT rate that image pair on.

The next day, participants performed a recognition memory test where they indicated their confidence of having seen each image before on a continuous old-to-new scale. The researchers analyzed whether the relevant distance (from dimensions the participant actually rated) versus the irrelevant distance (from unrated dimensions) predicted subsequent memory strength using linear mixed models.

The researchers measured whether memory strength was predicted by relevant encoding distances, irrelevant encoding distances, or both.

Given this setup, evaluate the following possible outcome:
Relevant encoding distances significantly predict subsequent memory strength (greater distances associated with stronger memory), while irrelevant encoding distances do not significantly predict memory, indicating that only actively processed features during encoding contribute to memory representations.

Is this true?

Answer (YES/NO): YES